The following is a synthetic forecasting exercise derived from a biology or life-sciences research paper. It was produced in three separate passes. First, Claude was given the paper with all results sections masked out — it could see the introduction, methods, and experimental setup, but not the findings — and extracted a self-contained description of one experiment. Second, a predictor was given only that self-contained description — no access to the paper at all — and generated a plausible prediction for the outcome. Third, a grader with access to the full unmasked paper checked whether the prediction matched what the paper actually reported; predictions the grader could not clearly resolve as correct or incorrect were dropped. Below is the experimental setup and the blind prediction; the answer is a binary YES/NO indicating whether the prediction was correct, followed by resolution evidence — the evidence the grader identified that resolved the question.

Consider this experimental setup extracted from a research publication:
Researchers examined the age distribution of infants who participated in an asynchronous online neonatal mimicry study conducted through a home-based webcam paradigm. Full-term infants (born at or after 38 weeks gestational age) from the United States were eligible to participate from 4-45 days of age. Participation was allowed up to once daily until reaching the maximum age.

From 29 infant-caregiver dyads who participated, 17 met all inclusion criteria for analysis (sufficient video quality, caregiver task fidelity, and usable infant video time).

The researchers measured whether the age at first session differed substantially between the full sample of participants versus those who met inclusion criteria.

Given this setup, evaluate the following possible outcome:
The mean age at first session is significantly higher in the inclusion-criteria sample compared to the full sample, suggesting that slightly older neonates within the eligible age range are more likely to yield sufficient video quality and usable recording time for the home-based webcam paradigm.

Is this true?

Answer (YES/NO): NO